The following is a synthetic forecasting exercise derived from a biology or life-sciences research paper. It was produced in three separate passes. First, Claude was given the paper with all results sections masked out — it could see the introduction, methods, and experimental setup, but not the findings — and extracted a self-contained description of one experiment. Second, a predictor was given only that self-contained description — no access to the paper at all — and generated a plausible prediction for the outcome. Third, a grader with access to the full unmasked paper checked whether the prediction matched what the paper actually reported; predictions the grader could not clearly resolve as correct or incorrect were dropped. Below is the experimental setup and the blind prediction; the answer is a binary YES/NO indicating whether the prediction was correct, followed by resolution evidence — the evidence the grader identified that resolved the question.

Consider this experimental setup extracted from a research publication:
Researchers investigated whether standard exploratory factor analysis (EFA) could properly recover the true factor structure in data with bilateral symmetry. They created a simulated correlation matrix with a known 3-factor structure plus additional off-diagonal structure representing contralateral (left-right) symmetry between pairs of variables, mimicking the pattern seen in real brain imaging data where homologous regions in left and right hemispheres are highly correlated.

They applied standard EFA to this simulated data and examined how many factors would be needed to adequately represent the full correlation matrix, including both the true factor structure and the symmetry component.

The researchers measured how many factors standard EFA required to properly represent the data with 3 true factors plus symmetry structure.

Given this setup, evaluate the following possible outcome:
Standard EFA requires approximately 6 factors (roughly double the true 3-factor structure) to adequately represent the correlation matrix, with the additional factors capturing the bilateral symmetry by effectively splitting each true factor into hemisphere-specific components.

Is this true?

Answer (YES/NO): NO